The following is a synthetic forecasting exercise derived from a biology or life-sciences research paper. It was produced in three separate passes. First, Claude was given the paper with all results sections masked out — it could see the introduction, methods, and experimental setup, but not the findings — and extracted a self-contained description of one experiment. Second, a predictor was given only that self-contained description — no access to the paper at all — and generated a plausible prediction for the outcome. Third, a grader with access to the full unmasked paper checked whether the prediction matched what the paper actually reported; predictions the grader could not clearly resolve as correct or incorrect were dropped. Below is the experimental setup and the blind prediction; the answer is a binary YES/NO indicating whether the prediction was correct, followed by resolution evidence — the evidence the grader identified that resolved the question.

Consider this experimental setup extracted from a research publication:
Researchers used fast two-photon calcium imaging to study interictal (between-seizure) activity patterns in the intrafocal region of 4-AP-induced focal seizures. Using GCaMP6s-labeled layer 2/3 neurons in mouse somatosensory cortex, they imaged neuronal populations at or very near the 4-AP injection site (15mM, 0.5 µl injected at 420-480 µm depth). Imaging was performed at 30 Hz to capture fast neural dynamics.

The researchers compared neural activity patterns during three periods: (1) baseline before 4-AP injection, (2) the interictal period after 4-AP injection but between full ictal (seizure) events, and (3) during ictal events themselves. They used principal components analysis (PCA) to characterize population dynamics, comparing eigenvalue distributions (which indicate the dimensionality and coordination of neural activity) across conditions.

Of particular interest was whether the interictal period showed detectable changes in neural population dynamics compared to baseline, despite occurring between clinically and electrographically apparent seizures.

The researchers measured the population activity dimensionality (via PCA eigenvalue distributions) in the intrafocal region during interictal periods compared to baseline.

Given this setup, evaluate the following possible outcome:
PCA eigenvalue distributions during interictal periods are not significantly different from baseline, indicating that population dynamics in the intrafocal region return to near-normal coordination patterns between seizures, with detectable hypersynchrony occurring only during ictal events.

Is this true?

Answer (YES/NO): NO